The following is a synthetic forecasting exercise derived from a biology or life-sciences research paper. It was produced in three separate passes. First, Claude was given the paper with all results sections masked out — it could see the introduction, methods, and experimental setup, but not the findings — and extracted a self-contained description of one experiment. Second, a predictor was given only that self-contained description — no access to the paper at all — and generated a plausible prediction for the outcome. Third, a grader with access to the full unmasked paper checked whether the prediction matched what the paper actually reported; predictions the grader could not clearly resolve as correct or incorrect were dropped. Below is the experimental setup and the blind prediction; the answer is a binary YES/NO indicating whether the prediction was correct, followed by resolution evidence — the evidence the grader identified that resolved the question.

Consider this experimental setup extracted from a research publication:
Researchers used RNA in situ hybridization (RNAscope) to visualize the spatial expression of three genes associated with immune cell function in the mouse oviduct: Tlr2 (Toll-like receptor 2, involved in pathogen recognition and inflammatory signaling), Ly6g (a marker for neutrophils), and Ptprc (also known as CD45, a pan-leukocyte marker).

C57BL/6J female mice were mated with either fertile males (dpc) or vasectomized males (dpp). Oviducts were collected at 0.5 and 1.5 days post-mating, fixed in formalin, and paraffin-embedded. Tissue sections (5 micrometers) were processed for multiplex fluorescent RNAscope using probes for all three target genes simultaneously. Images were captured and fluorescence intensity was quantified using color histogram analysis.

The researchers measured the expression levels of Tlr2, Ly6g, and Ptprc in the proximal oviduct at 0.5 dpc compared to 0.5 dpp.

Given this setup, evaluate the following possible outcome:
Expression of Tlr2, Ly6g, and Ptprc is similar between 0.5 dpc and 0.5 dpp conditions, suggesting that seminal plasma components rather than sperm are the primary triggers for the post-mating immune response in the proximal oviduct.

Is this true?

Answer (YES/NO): NO